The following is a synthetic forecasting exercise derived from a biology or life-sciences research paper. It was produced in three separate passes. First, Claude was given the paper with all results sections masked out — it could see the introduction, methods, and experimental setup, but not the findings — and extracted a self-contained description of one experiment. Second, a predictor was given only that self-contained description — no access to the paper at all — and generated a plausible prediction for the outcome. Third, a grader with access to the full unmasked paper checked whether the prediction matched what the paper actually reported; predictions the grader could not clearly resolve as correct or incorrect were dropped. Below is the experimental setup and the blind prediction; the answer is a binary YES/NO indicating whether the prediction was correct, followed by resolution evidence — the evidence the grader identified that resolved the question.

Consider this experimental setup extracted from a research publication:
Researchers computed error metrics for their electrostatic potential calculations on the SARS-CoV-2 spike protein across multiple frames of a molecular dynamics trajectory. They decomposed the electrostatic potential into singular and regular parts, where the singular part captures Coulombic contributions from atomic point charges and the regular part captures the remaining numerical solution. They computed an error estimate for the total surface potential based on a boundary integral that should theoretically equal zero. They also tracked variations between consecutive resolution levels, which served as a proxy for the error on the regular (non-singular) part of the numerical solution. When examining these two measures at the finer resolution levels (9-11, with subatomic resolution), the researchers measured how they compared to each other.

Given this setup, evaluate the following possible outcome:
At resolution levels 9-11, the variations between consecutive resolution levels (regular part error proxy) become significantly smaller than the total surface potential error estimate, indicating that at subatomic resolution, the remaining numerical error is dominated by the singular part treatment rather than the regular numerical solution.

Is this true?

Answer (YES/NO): YES